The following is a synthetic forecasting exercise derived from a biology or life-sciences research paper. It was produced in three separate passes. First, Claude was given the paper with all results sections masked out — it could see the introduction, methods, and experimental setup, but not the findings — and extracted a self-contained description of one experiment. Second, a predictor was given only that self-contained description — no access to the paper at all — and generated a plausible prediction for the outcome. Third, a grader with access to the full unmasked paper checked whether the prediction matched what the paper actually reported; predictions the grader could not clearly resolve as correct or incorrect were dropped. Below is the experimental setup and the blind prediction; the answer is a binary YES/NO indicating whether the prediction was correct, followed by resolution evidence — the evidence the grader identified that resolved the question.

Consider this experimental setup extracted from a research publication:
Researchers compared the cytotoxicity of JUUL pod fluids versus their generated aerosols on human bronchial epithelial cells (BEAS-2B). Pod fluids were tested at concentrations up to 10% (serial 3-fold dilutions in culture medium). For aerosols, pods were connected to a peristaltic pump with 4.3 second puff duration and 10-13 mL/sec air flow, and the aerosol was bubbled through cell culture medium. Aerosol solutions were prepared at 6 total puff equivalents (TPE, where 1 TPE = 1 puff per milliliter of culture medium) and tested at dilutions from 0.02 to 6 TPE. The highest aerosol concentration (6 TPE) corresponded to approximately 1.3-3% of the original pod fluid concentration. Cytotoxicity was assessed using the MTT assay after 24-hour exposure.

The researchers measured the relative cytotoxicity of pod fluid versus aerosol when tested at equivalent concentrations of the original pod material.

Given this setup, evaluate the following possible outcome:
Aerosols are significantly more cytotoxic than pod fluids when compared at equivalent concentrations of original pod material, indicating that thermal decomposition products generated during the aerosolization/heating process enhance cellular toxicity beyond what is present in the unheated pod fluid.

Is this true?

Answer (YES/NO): NO